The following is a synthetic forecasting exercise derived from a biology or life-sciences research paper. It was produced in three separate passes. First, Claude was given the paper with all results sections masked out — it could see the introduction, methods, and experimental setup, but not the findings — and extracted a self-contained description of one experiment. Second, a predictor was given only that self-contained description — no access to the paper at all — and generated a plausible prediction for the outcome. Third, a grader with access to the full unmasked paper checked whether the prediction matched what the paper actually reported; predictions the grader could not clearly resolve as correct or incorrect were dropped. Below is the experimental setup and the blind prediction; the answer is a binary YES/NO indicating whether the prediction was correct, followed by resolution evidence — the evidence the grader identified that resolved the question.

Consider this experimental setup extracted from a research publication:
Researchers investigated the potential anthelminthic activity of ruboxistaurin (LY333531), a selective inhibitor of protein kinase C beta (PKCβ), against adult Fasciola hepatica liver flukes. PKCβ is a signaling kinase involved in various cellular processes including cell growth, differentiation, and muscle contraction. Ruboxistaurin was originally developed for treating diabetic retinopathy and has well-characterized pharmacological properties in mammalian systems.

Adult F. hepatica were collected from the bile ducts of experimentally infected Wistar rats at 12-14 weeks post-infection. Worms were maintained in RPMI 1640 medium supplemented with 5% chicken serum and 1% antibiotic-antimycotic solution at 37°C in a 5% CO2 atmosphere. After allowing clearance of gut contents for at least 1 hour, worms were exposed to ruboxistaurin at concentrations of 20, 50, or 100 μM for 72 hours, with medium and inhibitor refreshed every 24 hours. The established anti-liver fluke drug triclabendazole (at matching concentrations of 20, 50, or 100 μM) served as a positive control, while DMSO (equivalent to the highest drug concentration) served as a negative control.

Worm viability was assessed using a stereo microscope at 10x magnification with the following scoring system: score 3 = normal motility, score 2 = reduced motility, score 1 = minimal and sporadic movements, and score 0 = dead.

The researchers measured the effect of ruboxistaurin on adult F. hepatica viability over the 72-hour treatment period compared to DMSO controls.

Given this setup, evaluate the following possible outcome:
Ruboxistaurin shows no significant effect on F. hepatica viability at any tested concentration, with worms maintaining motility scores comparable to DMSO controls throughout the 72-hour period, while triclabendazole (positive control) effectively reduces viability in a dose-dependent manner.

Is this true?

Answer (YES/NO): NO